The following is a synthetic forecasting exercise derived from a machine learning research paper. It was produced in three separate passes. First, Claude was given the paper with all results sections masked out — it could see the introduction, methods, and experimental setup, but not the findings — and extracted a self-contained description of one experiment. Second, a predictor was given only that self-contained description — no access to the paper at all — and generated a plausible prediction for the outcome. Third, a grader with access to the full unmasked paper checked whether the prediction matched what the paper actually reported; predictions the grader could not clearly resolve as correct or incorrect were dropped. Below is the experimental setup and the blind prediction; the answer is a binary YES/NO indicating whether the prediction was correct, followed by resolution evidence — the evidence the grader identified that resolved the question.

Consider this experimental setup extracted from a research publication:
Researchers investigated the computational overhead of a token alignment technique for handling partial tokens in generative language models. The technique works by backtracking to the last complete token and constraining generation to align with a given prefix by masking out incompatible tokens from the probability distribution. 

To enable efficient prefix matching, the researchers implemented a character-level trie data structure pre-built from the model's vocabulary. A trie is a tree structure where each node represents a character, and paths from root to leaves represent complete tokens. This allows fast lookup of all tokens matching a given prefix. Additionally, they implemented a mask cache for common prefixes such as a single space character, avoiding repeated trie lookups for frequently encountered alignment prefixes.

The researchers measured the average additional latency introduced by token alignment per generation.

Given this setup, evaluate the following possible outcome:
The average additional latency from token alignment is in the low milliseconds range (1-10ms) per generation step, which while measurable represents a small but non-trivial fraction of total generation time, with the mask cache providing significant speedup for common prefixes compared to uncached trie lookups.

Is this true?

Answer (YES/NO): YES